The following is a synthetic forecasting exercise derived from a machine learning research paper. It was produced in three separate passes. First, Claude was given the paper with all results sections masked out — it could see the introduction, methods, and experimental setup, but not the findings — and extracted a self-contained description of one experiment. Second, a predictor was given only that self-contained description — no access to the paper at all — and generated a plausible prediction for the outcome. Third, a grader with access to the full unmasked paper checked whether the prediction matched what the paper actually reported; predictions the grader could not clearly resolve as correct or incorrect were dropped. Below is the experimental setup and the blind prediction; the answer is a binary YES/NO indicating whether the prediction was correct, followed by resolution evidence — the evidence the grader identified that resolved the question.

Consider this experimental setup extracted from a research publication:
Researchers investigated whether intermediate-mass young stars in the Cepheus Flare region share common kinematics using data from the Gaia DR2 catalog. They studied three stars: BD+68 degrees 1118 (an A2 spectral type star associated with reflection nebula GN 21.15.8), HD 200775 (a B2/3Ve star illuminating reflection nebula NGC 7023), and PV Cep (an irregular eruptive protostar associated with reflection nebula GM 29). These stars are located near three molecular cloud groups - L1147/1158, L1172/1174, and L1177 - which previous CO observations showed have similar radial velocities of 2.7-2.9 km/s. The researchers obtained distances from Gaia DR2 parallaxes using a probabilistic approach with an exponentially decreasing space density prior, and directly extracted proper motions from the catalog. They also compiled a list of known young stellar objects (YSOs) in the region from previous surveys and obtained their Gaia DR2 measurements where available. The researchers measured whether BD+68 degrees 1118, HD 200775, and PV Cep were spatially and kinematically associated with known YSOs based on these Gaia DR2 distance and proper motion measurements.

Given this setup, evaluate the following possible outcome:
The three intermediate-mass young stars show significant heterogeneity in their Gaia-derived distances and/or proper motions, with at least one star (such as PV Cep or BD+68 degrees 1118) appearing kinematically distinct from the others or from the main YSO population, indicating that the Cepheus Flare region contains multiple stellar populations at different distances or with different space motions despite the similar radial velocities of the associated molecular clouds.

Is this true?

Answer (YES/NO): NO